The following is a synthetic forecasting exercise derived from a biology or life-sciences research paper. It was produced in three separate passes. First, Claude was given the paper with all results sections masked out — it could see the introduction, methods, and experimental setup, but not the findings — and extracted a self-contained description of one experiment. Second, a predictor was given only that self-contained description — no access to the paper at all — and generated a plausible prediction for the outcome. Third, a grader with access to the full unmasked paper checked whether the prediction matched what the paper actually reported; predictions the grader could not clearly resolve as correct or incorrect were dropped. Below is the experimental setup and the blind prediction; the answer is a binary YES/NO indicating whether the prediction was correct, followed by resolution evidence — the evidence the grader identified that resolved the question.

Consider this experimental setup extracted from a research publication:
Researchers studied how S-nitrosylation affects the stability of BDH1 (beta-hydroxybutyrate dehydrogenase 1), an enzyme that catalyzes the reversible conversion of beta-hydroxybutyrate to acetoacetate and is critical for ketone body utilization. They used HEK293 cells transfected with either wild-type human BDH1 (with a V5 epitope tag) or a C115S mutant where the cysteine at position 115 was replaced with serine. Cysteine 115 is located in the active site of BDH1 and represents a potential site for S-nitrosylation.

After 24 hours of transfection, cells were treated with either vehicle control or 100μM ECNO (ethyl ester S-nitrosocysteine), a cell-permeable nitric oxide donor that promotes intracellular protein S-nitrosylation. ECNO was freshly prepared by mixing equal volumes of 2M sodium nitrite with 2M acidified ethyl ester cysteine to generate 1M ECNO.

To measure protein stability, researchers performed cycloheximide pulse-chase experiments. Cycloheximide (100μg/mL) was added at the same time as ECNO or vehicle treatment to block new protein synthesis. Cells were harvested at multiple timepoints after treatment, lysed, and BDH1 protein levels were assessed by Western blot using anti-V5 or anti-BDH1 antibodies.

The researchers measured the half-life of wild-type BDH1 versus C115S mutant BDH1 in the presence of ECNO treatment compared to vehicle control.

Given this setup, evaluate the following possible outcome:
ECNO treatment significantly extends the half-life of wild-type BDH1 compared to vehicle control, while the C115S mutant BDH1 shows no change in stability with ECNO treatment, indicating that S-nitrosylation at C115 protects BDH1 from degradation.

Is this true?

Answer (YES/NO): YES